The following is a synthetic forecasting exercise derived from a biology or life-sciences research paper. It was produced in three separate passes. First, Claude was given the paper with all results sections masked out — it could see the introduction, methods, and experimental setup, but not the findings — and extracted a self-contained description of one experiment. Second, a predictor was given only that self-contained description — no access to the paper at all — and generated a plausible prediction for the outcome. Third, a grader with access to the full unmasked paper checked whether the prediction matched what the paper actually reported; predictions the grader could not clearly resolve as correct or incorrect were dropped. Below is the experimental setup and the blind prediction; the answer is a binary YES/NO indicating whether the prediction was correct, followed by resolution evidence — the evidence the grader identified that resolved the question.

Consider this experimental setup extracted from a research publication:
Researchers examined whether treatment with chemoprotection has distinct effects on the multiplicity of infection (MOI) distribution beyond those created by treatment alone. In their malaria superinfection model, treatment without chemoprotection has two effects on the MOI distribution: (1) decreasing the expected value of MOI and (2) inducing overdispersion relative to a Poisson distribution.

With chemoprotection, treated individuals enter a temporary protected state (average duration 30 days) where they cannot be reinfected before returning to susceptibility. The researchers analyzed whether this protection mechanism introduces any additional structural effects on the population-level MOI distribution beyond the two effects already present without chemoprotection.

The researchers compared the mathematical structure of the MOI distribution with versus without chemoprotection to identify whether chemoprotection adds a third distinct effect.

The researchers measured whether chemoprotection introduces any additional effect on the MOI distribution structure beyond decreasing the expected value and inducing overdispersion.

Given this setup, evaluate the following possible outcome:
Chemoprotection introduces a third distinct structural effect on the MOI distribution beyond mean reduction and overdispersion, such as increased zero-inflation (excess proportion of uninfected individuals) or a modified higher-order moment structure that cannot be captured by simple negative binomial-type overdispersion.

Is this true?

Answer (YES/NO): YES